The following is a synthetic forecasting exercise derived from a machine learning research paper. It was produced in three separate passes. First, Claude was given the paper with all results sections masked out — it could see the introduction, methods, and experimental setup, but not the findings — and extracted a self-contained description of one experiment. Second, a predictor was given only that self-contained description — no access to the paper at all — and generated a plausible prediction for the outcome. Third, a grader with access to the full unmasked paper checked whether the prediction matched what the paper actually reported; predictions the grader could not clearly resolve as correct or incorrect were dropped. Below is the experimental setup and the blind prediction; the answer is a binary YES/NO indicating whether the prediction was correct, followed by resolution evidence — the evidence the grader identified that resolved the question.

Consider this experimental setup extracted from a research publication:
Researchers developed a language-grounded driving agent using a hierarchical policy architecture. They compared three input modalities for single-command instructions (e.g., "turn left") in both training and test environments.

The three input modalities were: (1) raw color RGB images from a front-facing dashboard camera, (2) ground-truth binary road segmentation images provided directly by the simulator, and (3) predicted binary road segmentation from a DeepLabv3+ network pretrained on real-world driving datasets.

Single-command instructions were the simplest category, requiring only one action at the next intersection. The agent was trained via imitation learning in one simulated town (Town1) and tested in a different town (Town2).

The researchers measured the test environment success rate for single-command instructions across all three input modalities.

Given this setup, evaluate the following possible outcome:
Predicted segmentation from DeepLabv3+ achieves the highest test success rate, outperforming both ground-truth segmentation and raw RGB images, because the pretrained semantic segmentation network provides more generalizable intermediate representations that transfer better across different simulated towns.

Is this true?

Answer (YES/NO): NO